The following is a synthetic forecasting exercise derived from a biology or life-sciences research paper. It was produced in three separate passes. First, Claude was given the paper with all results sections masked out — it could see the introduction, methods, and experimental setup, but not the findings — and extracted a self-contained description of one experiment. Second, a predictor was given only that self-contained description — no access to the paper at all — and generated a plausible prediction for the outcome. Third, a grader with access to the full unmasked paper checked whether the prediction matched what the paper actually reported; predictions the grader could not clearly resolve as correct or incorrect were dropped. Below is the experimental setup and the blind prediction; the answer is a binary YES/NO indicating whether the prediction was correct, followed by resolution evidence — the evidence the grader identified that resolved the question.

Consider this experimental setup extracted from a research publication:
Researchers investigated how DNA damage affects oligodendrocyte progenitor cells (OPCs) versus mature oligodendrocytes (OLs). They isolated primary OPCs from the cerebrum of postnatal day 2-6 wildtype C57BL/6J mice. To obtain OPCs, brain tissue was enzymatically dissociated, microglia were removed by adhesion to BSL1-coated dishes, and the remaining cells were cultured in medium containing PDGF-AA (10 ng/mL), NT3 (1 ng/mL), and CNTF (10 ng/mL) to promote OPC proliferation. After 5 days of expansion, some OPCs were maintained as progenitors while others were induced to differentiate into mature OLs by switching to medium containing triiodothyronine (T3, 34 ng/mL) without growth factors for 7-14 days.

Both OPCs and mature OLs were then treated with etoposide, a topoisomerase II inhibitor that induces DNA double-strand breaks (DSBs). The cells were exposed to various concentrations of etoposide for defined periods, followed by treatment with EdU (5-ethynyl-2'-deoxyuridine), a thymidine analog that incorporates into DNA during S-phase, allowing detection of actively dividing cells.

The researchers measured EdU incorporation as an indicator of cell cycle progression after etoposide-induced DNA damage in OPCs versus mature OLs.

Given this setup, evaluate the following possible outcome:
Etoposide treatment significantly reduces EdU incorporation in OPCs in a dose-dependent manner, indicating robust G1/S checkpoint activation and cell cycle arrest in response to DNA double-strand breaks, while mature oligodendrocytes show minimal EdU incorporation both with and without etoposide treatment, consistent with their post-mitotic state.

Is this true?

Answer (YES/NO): YES